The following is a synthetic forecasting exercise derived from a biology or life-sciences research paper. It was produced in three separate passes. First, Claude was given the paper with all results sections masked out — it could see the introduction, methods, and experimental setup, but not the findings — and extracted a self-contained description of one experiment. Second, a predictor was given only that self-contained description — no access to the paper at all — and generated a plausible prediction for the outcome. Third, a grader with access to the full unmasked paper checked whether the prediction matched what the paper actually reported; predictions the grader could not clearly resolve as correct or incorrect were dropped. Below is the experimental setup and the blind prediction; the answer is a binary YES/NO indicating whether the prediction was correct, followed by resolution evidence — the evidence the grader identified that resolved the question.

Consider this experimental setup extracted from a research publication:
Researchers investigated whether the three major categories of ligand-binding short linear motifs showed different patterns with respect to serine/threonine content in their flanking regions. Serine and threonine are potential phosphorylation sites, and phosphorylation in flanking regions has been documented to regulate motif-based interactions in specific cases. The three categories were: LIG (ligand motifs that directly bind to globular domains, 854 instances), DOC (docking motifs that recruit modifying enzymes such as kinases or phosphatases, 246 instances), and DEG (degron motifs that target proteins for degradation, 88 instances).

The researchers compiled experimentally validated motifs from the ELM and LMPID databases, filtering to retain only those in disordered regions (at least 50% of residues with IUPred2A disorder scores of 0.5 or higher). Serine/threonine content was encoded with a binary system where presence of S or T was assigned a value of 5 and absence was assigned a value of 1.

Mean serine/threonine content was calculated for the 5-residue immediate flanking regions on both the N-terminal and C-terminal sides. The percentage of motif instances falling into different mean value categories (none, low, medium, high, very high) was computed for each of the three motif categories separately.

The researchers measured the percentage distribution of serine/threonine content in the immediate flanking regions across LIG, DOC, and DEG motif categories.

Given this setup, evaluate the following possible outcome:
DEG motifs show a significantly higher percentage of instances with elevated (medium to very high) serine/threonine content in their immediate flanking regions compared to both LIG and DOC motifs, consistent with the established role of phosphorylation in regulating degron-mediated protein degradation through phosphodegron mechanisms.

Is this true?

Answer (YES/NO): NO